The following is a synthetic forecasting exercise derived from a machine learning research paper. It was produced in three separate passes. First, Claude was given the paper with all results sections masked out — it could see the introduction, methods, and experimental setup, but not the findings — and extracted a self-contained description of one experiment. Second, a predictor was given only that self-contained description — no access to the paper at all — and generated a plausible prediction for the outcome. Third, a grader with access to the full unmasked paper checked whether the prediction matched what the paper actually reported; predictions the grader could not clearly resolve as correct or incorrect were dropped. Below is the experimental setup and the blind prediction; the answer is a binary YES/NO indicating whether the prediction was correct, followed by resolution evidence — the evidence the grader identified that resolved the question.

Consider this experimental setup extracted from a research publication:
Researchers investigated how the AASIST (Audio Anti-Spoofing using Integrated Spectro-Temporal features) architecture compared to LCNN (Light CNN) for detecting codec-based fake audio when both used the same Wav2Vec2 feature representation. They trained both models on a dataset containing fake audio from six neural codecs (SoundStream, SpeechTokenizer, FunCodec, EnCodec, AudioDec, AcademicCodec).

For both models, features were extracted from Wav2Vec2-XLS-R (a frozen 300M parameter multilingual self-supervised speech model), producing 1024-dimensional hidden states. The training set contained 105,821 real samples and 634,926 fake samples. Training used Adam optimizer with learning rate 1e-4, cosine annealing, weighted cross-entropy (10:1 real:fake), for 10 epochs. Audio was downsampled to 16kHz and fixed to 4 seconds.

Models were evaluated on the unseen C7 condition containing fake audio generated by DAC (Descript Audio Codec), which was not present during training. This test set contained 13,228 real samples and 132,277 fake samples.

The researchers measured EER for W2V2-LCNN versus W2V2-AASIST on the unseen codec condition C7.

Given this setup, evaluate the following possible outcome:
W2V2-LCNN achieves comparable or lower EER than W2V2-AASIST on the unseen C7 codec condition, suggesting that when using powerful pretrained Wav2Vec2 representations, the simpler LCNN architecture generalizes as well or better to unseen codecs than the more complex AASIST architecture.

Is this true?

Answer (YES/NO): NO